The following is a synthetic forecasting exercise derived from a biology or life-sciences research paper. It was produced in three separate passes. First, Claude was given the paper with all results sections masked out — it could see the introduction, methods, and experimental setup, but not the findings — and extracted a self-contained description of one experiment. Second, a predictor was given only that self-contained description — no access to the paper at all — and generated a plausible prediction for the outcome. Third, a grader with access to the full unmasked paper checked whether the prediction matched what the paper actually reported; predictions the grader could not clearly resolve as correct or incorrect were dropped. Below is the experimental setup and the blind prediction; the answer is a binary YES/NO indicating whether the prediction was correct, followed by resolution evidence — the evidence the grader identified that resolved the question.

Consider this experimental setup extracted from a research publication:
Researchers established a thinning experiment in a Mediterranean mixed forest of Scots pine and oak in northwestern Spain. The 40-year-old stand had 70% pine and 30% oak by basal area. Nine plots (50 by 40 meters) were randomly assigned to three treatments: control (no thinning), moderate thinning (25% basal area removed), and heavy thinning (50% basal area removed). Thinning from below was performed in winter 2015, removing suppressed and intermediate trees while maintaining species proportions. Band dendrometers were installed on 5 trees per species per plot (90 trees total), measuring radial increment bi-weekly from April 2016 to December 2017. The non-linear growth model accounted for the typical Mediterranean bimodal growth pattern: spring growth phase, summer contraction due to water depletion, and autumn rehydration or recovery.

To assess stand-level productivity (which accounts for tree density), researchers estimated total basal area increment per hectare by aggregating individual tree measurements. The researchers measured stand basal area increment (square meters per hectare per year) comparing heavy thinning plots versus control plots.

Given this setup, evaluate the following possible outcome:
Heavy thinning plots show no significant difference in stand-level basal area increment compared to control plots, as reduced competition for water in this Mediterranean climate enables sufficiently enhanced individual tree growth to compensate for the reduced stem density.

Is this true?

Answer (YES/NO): NO